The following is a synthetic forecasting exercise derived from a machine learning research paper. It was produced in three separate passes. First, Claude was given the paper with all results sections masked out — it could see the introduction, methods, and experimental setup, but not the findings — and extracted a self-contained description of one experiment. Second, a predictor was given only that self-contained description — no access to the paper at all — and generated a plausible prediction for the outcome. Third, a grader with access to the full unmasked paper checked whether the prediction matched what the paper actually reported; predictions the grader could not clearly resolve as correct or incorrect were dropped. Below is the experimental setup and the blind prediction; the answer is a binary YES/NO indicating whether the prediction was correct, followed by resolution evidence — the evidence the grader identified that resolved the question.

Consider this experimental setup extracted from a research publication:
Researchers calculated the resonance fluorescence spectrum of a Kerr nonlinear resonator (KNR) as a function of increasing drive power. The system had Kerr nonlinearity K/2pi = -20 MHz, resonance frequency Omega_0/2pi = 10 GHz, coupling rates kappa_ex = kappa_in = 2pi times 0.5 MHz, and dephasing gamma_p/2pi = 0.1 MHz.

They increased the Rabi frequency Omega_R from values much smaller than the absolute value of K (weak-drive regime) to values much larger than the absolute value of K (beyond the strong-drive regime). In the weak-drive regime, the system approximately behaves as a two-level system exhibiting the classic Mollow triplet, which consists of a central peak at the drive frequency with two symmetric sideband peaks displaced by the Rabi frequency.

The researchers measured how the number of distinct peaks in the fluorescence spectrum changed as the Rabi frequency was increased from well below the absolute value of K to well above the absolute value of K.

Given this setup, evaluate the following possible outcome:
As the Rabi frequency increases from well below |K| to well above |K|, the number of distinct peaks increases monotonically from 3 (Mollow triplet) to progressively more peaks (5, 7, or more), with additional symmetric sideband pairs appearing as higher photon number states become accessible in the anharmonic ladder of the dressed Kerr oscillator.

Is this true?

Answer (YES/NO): NO